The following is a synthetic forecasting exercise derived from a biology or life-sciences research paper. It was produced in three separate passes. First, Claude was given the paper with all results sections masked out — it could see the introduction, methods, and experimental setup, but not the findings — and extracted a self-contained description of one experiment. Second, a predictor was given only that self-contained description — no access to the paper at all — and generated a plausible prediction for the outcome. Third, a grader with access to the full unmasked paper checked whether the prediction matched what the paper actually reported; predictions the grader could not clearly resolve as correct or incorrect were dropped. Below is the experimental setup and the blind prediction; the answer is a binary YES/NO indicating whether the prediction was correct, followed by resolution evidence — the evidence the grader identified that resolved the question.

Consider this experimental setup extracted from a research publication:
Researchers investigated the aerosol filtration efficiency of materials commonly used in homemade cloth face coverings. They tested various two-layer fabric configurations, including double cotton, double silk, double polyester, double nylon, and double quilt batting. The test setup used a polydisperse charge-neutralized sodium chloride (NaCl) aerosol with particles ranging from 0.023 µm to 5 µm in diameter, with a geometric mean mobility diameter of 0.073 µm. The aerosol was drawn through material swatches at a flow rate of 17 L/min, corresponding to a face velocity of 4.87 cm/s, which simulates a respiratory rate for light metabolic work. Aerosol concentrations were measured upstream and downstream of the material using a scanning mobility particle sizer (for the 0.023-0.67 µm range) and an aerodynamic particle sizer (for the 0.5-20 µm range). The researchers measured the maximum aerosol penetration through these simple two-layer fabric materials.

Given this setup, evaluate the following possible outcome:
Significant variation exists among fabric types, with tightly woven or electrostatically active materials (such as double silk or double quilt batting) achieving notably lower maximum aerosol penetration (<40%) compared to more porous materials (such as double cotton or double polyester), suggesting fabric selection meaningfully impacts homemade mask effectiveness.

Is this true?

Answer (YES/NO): NO